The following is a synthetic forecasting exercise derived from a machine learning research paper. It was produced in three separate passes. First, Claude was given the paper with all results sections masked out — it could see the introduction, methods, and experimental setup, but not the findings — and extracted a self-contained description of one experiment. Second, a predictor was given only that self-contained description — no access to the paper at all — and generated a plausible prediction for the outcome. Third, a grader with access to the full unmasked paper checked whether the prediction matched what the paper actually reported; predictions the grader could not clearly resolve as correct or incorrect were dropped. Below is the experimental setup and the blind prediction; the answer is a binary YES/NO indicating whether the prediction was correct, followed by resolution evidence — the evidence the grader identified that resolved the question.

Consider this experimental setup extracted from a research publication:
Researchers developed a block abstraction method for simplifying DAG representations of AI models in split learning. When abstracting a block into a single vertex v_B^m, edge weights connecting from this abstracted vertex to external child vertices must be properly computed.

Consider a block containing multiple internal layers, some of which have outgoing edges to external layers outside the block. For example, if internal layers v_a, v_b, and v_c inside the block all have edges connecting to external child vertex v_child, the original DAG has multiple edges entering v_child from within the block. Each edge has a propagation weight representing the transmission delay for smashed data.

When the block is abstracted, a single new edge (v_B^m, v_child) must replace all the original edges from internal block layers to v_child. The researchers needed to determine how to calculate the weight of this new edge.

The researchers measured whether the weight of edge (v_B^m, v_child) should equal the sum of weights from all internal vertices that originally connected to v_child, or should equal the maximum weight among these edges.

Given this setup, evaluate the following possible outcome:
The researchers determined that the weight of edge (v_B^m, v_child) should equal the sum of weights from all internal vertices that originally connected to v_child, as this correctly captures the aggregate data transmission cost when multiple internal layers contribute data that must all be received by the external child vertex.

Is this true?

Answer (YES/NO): YES